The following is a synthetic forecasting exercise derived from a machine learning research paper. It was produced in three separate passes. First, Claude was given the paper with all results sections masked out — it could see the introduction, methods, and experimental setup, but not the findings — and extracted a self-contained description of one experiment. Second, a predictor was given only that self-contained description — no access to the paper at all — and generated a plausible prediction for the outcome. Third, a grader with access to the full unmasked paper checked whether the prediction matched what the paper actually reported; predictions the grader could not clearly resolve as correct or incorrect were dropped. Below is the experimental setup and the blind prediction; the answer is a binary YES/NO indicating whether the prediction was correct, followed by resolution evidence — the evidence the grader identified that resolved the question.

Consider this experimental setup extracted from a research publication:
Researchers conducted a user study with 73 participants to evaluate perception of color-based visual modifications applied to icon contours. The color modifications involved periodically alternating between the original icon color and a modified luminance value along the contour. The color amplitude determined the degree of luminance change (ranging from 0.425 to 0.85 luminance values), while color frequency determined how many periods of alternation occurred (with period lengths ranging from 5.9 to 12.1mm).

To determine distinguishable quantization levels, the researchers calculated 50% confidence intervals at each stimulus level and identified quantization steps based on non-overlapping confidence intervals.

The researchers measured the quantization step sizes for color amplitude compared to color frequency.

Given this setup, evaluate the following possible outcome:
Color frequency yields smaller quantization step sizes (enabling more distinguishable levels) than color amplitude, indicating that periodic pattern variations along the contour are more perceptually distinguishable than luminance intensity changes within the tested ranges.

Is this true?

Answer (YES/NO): YES